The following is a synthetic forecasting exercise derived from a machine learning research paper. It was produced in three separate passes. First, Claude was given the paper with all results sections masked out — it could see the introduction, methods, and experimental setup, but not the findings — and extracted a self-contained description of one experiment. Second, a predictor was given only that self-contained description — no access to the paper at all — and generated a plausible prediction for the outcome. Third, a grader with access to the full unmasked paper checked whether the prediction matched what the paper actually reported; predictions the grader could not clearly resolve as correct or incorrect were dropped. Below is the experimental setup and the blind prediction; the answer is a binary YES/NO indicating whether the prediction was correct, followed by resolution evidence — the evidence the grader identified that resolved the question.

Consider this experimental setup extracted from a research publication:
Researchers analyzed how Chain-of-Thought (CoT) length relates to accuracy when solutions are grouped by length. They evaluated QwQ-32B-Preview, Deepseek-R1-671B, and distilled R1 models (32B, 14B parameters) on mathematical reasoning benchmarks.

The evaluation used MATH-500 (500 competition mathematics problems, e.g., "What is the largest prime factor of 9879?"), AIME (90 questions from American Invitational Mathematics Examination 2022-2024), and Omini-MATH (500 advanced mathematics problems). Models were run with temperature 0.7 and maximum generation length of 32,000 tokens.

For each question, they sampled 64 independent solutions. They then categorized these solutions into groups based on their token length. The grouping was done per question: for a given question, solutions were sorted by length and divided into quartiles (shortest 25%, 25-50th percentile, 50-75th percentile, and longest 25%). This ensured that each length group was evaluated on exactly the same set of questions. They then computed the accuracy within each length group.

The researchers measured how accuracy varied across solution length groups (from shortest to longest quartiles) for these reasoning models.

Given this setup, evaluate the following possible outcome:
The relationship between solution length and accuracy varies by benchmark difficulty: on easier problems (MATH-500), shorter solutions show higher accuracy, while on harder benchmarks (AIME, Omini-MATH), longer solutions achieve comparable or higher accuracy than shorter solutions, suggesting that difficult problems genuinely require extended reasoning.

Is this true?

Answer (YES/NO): NO